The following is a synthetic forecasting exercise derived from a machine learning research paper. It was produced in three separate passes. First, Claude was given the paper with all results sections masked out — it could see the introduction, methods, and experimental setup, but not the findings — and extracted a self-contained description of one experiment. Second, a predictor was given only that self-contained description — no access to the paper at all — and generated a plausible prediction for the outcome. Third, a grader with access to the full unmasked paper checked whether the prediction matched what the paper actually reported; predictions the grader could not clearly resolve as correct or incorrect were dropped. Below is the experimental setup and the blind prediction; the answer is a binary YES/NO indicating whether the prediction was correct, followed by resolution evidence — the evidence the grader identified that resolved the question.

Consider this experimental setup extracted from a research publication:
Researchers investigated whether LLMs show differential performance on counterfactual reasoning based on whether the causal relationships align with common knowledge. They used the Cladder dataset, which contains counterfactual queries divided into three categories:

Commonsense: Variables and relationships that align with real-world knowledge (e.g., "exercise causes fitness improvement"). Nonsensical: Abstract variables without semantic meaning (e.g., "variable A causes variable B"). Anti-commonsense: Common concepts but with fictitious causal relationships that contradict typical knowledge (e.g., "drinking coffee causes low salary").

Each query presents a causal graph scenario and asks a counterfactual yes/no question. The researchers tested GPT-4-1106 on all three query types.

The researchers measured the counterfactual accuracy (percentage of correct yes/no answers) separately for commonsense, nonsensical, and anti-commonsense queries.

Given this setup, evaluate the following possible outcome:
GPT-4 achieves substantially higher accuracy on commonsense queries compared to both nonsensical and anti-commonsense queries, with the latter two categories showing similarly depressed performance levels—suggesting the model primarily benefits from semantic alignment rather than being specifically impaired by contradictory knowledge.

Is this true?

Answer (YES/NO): NO